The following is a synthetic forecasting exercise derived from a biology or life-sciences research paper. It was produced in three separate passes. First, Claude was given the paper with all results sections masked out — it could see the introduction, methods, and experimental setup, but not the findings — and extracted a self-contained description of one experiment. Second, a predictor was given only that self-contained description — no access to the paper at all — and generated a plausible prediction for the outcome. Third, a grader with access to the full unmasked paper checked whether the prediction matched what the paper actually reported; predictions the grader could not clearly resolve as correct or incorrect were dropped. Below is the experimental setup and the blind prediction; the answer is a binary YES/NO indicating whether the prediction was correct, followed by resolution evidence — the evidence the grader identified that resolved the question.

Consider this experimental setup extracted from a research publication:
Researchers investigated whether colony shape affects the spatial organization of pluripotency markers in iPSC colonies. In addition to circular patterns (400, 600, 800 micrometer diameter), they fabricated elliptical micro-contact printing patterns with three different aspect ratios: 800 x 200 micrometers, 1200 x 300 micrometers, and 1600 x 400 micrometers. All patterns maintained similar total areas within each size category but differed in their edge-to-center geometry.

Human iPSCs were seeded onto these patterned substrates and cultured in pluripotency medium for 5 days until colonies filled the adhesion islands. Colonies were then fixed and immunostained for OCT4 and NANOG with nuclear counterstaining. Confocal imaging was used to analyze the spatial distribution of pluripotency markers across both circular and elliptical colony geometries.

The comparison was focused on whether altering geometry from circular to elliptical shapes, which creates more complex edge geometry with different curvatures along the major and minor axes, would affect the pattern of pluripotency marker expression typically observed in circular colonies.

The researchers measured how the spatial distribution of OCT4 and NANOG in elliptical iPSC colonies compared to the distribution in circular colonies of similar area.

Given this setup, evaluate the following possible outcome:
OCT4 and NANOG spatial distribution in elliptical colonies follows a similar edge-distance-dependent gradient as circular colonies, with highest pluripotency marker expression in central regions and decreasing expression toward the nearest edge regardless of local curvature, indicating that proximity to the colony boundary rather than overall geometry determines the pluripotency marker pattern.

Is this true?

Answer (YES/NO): NO